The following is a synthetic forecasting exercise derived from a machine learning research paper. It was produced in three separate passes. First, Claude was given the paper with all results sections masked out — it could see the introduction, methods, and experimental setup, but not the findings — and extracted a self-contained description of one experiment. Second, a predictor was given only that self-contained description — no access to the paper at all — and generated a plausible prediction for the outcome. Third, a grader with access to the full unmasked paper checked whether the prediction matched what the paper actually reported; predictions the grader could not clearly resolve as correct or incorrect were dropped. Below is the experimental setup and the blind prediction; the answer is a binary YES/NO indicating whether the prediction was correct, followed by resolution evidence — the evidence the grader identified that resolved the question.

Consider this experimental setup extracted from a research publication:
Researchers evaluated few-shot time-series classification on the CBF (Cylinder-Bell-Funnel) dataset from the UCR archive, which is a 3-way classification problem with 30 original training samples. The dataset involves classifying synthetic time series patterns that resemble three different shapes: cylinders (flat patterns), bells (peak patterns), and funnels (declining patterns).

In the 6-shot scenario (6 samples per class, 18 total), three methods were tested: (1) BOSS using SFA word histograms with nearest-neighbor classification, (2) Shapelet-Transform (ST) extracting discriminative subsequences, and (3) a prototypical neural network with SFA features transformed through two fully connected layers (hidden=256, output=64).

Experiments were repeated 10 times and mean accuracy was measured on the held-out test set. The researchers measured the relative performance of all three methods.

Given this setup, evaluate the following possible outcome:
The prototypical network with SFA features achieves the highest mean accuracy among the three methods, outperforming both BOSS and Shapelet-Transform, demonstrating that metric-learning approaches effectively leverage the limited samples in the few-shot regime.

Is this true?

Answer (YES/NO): YES